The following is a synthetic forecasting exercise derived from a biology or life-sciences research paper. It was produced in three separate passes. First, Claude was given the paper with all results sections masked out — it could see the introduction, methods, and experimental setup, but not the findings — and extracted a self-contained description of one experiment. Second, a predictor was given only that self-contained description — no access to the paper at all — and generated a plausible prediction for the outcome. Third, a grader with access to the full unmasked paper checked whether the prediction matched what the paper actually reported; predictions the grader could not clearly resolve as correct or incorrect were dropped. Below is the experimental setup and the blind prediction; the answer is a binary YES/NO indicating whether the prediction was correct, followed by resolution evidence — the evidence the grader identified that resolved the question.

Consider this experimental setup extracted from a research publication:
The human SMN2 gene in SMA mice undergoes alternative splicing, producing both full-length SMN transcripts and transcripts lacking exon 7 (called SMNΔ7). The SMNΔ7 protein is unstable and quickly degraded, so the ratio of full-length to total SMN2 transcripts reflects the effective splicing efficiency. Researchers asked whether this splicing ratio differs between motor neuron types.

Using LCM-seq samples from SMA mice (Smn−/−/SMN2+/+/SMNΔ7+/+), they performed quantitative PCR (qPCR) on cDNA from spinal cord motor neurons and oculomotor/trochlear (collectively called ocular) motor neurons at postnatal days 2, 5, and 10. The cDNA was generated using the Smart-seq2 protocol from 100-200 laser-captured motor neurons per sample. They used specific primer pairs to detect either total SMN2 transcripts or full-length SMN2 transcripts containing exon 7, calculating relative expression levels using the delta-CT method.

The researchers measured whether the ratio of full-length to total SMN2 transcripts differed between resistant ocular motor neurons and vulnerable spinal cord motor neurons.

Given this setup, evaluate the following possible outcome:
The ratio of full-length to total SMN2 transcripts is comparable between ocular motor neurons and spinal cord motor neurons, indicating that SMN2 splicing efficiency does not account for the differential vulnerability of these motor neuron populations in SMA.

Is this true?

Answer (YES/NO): YES